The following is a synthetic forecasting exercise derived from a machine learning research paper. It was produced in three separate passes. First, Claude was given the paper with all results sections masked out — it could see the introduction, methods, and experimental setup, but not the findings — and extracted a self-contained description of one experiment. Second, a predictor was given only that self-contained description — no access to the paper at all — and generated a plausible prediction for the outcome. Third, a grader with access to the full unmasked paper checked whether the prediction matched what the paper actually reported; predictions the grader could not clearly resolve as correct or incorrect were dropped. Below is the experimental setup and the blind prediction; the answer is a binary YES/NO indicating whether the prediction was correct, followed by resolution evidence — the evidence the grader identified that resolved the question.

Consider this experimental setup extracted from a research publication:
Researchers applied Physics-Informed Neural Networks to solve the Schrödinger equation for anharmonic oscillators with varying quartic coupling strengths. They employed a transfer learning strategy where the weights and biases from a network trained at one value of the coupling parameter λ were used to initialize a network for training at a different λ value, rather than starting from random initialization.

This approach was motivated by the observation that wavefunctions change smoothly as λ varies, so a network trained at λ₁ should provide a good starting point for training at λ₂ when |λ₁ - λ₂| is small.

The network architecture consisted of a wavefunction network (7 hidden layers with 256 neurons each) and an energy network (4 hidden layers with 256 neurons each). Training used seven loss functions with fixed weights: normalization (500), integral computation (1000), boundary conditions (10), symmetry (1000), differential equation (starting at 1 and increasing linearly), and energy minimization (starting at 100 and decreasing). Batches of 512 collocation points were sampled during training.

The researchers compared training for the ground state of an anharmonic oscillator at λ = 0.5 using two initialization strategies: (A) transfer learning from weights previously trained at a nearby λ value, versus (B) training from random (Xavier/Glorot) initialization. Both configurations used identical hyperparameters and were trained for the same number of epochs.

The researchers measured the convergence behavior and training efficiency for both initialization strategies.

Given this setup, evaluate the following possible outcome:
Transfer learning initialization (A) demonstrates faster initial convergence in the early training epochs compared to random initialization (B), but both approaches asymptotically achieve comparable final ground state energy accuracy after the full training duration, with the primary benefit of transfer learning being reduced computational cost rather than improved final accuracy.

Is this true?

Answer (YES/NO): YES